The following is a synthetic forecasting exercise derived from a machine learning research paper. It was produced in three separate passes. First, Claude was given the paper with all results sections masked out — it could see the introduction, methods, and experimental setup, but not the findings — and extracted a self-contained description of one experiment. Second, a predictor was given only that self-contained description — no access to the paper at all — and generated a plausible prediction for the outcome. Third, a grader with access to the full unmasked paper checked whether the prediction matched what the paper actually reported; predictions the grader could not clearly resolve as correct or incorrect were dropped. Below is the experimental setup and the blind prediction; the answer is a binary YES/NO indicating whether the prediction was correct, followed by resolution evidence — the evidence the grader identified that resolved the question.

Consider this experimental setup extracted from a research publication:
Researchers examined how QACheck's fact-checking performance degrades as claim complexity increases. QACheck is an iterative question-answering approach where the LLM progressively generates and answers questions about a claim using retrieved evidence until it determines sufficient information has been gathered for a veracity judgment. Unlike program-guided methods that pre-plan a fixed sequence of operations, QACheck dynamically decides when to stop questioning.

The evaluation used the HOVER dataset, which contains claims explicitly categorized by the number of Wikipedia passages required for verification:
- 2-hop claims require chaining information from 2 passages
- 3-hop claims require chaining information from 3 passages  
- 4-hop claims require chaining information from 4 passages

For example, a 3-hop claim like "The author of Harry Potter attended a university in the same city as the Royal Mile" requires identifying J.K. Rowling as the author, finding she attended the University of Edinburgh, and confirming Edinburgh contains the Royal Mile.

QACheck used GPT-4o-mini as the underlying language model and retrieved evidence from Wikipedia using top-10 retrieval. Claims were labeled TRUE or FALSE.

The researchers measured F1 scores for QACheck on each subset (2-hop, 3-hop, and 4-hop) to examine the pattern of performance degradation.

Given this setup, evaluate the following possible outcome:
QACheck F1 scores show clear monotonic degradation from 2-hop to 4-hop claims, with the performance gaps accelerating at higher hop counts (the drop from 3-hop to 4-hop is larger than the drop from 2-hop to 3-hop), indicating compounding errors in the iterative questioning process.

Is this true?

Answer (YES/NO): NO